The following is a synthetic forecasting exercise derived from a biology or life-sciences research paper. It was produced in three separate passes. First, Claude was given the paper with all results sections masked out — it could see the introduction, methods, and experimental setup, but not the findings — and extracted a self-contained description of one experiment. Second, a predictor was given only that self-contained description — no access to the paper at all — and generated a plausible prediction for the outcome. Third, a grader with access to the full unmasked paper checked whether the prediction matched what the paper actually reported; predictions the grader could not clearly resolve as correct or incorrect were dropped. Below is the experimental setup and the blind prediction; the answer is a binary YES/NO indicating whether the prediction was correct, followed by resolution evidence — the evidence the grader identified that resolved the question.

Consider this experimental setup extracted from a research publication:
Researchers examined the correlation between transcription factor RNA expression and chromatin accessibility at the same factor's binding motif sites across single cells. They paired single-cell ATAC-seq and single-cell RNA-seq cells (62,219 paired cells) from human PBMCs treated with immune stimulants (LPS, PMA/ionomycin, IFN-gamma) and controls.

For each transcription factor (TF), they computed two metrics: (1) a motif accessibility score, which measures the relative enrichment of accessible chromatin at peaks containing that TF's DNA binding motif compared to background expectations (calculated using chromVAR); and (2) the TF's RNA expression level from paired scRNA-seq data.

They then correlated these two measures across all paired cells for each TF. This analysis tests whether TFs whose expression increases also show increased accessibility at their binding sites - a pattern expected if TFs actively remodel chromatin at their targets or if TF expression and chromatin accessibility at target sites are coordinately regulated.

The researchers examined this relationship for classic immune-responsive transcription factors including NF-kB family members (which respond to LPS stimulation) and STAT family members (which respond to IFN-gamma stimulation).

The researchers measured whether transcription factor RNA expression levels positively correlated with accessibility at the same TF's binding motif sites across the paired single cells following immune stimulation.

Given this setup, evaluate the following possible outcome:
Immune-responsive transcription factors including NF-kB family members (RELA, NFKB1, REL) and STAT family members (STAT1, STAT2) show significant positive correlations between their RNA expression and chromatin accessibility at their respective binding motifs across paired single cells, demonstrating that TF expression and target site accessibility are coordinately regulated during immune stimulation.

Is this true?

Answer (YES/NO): YES